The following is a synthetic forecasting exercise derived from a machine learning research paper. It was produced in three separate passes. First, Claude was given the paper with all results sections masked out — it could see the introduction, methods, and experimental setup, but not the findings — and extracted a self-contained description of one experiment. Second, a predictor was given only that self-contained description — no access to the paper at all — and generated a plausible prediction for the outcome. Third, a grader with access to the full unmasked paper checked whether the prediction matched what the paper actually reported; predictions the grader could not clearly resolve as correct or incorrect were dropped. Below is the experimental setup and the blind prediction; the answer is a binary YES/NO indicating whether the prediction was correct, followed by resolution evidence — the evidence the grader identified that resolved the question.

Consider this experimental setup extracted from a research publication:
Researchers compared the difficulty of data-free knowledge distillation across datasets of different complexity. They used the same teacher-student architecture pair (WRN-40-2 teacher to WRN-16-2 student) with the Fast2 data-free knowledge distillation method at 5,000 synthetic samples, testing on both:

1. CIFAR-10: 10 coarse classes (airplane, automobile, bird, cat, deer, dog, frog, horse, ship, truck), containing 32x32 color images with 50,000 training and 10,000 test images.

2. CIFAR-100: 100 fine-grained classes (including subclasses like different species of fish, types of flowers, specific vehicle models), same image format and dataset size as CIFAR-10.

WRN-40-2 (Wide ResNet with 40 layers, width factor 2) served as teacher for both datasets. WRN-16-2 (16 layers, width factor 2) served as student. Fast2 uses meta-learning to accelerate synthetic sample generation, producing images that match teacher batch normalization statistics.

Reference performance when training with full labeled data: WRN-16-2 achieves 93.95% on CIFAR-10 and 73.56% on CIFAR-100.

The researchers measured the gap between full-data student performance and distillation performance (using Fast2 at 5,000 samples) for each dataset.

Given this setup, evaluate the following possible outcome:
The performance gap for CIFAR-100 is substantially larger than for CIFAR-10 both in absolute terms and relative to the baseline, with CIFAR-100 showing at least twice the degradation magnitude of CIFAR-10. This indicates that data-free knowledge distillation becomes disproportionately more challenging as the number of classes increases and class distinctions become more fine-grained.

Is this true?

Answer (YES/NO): YES